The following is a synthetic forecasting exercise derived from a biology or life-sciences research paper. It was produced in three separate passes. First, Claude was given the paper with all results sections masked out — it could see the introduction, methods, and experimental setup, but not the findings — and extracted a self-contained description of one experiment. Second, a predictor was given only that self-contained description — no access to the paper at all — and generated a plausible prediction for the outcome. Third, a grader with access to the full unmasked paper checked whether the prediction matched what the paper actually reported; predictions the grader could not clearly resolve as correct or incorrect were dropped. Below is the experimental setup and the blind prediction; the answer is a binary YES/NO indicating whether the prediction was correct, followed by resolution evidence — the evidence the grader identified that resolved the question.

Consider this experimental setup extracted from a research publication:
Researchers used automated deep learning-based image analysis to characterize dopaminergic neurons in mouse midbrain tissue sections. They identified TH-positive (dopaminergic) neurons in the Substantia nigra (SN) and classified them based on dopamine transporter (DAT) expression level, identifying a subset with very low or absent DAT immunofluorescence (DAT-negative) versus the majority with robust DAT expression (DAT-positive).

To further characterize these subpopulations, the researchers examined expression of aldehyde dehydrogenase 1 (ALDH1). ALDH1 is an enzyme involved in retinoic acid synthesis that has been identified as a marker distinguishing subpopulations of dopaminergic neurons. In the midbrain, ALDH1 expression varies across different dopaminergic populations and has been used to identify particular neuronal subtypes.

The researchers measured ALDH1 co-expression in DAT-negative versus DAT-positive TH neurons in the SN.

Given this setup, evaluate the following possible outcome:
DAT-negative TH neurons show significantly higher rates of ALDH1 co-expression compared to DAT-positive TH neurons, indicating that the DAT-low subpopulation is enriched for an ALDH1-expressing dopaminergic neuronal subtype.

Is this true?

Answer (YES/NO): NO